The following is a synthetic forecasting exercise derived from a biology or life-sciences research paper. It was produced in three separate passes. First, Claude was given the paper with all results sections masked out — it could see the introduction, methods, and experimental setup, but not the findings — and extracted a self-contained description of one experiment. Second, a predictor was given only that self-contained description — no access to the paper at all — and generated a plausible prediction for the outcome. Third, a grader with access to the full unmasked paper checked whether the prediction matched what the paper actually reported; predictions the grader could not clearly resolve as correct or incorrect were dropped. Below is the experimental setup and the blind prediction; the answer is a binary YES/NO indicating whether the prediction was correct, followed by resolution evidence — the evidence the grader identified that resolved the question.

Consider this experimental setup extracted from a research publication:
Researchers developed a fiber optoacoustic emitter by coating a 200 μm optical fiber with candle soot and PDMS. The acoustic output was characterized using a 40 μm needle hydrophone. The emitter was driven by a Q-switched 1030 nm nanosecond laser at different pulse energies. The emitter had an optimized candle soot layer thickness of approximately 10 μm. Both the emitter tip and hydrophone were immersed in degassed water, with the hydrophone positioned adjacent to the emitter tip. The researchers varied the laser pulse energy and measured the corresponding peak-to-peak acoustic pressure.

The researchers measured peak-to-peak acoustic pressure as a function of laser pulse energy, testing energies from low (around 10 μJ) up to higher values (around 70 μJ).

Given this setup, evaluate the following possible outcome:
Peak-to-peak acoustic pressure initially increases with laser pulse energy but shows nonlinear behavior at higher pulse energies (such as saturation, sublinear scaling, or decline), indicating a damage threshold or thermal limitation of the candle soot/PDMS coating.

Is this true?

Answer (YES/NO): NO